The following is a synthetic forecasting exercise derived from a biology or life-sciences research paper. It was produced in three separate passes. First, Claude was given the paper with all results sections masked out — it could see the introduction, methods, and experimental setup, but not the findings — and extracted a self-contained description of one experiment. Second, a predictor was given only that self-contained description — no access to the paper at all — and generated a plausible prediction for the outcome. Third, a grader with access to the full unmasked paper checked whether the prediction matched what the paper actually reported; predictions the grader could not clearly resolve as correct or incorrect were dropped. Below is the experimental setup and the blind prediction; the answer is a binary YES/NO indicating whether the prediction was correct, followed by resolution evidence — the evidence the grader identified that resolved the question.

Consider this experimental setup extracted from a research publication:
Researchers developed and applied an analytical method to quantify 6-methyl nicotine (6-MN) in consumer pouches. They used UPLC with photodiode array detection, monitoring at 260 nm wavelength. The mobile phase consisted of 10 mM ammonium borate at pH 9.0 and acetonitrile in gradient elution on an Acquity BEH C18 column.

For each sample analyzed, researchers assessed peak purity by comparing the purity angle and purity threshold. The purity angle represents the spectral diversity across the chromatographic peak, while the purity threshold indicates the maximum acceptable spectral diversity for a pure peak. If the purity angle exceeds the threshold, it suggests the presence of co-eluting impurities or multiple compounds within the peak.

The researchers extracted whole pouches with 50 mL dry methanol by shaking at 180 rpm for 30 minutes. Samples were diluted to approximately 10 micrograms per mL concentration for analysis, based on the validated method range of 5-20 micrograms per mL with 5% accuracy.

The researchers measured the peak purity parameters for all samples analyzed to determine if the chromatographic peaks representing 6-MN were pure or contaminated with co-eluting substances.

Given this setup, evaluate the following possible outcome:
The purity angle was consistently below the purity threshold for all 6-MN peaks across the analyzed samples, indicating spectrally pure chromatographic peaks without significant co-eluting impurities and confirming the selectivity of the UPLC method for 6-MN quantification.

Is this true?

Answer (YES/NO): YES